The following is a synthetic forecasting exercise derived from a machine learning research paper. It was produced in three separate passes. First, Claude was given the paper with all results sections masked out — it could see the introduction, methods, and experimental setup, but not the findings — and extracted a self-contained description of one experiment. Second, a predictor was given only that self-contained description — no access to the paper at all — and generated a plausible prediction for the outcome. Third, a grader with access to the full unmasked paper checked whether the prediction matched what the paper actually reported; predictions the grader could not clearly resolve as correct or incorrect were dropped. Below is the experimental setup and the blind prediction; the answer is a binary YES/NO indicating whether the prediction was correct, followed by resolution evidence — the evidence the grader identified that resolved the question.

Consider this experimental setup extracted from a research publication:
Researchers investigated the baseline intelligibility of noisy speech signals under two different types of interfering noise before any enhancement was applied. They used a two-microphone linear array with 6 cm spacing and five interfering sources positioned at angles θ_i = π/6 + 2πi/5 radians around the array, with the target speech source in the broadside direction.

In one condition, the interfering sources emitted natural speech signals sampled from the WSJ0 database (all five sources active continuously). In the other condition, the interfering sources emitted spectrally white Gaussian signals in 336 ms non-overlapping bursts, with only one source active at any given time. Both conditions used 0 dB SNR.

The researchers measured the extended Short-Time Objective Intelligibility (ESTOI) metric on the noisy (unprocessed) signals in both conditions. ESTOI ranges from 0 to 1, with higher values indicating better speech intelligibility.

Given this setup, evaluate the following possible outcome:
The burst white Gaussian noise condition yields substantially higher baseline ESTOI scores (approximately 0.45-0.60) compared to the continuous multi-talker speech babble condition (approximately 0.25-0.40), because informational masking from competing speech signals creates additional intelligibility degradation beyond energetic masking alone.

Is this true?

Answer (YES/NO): NO